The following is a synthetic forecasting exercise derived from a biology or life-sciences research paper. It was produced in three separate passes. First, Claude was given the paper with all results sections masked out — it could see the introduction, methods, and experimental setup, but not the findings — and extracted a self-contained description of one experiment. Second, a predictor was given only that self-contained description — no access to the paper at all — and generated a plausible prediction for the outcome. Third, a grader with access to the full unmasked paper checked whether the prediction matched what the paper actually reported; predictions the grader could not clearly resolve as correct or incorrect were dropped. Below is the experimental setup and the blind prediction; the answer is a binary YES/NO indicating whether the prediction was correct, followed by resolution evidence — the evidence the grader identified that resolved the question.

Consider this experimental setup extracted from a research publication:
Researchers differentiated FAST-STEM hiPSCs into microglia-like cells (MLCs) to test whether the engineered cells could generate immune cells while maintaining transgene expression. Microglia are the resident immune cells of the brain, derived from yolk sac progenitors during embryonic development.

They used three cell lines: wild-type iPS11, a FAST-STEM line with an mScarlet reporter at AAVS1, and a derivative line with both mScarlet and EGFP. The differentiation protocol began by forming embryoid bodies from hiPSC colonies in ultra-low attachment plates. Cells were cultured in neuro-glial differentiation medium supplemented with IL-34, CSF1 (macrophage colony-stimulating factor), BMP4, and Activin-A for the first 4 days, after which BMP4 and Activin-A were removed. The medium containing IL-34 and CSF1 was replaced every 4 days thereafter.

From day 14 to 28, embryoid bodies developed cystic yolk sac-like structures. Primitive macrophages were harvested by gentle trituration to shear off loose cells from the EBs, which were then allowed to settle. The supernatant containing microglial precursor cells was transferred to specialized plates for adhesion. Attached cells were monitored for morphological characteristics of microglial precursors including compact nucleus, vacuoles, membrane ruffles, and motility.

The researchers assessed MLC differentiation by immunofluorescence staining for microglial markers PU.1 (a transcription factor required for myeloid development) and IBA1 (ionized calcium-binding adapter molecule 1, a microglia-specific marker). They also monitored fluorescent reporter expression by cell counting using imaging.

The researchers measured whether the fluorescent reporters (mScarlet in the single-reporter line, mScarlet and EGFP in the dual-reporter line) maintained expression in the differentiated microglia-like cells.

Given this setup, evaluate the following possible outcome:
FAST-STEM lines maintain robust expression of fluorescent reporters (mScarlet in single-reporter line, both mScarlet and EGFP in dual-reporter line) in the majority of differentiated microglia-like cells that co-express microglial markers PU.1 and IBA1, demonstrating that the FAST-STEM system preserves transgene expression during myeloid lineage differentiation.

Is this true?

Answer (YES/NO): NO